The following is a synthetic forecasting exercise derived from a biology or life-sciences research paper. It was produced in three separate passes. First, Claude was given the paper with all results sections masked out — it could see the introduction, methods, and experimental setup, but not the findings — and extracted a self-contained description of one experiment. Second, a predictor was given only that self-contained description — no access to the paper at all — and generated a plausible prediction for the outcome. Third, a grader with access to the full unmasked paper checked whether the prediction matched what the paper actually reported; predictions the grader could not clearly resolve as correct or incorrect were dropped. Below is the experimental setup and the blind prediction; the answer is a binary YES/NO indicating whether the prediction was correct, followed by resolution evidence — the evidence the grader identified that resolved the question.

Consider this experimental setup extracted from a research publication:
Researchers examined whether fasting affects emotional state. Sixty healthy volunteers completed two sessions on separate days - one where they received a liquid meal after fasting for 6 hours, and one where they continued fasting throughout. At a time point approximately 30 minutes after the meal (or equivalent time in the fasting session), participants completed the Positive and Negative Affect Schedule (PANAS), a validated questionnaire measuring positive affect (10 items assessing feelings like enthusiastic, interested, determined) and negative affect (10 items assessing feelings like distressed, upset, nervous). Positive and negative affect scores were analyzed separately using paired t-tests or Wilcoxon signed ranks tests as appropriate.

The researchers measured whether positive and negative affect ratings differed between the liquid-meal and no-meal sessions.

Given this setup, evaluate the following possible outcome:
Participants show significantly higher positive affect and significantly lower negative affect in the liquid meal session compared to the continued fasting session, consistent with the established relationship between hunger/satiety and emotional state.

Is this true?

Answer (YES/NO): NO